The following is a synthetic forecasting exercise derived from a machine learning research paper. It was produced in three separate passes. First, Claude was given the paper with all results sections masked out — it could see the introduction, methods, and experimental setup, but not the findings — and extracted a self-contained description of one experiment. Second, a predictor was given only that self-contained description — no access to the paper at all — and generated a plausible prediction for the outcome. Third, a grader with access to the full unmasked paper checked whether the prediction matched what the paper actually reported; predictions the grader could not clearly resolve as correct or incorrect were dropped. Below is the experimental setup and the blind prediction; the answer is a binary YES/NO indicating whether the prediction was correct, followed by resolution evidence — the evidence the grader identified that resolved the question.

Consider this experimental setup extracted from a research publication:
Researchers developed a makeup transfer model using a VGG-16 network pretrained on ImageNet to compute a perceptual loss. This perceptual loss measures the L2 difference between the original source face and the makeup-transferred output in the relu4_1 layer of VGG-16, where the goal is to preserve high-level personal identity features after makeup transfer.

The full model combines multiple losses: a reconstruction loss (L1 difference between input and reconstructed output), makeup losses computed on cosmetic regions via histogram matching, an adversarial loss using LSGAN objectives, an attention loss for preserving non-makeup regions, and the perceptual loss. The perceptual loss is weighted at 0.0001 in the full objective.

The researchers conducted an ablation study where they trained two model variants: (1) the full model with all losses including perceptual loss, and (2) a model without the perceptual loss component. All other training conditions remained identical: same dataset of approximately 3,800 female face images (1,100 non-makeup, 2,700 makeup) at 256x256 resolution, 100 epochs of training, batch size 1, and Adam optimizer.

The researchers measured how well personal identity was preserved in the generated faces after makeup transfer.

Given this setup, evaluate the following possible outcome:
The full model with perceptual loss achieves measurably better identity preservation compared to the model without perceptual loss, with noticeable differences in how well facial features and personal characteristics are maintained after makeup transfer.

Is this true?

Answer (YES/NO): NO